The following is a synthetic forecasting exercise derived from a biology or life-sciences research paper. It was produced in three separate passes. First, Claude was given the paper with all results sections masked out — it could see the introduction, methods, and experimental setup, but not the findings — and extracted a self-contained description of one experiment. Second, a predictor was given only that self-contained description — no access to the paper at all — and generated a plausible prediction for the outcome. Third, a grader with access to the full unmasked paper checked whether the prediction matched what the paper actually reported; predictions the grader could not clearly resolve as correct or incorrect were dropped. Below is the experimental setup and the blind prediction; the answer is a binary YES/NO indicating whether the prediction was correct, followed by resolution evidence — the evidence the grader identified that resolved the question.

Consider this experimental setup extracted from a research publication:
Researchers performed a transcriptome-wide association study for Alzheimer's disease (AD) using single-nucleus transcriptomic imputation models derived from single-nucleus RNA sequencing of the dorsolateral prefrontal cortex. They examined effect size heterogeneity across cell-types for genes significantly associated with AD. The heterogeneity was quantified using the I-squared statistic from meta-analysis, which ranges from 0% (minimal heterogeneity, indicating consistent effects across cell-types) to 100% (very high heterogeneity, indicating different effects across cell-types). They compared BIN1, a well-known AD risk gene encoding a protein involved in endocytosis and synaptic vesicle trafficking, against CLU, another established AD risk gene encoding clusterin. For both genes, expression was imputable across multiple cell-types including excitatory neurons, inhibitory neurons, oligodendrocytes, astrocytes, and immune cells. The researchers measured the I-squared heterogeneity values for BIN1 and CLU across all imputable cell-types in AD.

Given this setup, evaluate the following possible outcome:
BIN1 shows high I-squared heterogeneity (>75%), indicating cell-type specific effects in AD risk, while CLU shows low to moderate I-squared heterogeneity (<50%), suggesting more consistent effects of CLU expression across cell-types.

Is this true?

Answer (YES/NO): YES